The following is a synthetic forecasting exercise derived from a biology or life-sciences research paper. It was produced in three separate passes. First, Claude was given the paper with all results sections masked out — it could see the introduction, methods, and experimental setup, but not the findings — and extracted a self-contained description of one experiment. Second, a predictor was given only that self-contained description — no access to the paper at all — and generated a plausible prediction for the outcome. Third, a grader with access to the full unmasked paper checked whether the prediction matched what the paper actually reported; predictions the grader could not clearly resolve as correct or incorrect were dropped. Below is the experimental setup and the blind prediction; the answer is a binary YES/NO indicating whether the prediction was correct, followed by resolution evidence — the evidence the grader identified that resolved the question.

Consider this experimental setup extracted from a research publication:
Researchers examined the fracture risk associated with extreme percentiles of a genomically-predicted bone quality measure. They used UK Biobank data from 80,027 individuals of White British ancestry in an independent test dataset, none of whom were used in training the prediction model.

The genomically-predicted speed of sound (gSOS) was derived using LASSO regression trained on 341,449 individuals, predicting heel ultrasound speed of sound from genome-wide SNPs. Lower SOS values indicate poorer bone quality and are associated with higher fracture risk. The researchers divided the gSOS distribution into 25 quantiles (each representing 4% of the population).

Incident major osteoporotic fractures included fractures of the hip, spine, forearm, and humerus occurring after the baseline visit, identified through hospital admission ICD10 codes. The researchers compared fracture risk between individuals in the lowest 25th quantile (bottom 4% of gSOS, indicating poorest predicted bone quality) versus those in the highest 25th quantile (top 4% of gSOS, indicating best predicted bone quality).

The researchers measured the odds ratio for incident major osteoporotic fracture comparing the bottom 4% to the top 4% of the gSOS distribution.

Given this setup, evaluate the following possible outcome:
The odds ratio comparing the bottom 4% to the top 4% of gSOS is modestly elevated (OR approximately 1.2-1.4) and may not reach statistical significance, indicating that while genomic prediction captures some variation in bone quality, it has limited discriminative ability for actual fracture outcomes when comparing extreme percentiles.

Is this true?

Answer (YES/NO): NO